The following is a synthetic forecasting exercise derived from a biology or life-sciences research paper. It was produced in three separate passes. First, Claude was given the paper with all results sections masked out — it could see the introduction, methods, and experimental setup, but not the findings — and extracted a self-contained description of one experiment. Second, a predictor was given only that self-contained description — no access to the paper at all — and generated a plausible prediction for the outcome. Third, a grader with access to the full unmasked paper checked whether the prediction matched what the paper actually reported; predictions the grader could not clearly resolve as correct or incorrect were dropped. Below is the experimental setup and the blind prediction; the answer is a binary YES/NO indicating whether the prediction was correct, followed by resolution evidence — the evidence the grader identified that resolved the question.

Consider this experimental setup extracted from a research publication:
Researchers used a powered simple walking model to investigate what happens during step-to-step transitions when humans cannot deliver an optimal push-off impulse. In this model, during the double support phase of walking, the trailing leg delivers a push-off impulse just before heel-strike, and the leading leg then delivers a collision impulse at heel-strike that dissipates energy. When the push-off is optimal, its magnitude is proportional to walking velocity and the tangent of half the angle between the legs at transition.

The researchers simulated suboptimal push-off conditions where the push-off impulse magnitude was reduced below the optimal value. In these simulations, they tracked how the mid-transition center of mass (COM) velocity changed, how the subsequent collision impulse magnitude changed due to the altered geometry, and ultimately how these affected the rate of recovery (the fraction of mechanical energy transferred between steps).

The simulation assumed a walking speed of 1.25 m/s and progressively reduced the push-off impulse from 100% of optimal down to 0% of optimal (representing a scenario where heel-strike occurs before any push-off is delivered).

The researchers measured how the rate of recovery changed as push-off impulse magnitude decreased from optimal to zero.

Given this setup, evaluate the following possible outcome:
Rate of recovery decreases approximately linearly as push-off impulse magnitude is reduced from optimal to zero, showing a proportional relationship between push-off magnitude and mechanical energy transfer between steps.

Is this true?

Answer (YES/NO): NO